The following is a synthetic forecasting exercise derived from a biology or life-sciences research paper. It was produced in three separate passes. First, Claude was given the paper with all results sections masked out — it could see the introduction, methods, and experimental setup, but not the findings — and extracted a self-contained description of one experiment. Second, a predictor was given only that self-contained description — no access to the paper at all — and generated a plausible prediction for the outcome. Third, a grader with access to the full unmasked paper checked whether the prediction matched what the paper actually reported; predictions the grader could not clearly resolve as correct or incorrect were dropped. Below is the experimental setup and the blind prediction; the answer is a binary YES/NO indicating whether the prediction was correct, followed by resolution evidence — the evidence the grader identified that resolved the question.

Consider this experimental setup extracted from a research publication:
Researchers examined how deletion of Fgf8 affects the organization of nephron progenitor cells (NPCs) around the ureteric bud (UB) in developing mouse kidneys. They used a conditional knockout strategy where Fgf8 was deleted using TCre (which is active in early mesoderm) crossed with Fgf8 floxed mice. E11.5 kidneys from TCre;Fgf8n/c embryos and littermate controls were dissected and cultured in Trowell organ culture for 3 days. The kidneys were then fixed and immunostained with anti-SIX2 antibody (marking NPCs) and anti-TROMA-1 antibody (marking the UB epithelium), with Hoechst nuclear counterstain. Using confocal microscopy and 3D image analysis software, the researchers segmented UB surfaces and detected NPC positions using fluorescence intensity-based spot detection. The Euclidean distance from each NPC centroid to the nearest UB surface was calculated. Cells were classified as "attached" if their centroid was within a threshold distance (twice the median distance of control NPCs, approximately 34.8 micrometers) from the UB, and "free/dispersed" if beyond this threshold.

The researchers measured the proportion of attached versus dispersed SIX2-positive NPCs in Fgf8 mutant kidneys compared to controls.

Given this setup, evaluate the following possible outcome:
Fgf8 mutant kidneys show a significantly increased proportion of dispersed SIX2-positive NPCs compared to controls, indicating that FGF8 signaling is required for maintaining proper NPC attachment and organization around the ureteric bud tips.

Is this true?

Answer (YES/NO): YES